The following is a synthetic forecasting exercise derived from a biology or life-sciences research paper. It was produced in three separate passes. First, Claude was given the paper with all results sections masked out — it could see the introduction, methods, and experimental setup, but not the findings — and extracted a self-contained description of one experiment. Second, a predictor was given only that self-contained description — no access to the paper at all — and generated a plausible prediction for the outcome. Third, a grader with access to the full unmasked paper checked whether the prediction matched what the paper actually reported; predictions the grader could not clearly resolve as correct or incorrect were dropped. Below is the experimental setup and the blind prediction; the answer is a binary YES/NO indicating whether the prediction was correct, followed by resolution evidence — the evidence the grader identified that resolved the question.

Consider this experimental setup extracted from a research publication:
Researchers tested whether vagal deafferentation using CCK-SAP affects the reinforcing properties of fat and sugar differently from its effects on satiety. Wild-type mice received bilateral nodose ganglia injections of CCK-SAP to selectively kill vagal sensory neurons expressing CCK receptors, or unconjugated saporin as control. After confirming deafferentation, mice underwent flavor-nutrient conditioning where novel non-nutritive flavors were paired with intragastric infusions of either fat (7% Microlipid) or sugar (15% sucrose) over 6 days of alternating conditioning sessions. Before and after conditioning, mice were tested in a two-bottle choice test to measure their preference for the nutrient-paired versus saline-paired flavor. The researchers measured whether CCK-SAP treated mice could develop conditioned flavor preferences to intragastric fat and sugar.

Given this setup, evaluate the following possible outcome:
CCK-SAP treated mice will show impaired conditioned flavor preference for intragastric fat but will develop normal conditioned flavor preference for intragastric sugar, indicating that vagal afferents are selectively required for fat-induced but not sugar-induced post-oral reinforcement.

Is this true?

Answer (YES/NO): NO